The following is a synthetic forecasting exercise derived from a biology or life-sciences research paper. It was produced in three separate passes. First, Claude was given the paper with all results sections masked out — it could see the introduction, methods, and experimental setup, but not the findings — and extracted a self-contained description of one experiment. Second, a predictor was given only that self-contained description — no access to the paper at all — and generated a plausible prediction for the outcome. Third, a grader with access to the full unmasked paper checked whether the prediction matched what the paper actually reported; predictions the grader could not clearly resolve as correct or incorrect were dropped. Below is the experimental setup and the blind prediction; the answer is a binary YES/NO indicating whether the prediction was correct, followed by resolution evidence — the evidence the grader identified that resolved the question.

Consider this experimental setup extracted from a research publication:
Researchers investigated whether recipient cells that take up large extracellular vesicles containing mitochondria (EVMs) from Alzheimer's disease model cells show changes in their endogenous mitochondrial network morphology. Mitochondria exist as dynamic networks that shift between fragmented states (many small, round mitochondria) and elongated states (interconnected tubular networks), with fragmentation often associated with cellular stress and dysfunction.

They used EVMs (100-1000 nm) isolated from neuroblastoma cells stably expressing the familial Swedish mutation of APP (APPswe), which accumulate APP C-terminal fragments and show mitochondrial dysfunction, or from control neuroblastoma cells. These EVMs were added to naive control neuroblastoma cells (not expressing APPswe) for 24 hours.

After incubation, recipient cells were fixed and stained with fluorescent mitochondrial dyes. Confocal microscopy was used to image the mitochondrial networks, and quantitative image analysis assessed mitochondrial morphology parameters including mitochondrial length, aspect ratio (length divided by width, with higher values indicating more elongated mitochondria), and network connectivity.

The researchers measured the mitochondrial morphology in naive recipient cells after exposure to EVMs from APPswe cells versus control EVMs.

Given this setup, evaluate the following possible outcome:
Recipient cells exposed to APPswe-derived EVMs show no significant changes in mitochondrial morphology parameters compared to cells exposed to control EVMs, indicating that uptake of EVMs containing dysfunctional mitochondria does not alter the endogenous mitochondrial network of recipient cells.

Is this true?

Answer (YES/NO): NO